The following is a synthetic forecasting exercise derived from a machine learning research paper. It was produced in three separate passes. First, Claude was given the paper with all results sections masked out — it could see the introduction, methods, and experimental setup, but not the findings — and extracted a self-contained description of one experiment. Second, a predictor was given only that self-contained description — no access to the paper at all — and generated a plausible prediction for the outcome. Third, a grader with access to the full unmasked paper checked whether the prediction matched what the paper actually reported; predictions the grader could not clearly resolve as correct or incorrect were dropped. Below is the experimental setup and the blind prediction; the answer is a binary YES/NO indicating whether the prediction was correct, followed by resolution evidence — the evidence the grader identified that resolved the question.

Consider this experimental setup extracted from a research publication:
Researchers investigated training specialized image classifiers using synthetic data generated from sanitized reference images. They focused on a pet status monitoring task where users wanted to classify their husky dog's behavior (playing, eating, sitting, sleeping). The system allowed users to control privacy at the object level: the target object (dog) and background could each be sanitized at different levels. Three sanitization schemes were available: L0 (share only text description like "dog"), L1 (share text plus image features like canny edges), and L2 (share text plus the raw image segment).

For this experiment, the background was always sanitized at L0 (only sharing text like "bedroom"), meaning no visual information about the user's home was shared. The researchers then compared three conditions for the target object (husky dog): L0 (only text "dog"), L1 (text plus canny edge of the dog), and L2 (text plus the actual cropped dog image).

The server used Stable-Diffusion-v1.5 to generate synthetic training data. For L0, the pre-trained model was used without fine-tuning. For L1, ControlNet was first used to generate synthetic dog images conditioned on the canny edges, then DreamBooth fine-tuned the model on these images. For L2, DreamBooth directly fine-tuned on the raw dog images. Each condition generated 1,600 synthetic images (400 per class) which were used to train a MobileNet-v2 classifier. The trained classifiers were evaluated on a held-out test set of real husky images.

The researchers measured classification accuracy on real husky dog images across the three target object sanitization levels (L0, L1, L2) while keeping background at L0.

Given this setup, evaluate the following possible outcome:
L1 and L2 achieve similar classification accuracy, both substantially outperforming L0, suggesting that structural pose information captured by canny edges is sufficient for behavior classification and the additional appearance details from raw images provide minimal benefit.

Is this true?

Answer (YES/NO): NO